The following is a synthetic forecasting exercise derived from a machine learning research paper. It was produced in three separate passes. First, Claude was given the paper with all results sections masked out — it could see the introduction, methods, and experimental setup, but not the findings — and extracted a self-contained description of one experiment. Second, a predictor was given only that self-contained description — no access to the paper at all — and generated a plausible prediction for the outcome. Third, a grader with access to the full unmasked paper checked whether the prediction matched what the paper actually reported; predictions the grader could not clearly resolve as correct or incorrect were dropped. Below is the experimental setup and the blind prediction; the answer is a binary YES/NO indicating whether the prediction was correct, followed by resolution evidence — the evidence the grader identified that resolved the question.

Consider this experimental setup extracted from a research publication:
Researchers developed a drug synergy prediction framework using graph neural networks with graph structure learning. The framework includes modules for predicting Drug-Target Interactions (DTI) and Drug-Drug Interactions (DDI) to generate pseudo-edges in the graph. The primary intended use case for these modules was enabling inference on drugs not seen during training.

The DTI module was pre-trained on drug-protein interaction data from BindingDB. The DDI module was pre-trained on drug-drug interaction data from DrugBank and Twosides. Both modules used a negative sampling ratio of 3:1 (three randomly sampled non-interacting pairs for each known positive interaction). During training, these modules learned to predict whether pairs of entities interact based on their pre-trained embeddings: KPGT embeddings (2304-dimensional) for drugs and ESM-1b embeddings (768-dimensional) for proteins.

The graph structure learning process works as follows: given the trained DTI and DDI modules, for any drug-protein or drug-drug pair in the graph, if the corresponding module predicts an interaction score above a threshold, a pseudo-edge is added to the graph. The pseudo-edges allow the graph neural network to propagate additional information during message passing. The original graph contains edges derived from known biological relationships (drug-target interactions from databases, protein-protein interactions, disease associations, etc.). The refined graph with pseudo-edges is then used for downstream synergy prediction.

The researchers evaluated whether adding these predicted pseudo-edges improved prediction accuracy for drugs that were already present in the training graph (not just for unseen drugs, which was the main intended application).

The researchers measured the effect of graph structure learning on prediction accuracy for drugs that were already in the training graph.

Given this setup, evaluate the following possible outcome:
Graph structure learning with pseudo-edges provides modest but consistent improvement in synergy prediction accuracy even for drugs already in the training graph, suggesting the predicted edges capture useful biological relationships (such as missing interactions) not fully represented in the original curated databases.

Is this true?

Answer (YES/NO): YES